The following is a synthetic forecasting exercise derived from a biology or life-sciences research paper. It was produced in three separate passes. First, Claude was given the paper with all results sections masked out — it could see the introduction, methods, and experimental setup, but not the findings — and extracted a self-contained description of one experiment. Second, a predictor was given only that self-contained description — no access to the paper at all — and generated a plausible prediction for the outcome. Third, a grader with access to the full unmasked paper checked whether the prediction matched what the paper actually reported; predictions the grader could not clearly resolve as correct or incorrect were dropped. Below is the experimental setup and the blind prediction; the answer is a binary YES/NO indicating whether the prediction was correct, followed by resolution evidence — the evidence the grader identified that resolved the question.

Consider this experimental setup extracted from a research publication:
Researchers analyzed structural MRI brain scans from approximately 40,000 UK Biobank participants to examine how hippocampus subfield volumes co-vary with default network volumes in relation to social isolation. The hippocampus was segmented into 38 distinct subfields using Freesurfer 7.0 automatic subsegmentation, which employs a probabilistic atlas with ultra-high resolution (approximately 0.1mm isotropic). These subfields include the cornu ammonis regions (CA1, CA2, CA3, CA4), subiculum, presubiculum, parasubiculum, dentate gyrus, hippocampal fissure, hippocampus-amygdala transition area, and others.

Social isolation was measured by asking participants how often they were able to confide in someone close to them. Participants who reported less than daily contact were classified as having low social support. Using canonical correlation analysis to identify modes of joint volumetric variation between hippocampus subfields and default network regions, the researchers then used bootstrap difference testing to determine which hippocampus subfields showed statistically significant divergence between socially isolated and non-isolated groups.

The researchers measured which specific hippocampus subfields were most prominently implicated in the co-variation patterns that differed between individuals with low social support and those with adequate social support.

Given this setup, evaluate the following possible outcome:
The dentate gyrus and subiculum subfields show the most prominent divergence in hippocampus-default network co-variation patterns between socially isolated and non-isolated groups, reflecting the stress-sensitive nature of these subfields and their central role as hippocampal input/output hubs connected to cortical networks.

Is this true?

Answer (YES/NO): NO